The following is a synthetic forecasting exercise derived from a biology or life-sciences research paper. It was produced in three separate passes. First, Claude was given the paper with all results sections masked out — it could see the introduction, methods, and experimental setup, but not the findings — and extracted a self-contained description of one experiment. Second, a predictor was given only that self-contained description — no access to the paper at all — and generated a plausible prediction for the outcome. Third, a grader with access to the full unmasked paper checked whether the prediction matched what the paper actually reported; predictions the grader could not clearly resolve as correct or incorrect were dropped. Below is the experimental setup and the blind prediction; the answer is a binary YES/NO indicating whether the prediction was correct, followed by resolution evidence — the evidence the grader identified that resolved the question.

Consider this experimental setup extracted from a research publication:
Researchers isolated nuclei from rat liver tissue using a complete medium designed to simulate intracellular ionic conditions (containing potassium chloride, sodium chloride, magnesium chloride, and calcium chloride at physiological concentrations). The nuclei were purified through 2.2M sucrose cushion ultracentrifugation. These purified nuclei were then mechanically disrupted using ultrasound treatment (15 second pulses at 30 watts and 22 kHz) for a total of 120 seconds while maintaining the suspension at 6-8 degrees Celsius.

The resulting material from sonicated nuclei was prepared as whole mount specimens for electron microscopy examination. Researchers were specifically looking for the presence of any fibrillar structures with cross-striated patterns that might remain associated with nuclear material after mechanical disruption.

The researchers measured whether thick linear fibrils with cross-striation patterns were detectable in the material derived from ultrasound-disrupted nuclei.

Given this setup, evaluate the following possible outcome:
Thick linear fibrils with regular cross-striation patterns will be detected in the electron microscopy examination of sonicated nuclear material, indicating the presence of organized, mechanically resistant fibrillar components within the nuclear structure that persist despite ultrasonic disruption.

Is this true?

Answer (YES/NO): YES